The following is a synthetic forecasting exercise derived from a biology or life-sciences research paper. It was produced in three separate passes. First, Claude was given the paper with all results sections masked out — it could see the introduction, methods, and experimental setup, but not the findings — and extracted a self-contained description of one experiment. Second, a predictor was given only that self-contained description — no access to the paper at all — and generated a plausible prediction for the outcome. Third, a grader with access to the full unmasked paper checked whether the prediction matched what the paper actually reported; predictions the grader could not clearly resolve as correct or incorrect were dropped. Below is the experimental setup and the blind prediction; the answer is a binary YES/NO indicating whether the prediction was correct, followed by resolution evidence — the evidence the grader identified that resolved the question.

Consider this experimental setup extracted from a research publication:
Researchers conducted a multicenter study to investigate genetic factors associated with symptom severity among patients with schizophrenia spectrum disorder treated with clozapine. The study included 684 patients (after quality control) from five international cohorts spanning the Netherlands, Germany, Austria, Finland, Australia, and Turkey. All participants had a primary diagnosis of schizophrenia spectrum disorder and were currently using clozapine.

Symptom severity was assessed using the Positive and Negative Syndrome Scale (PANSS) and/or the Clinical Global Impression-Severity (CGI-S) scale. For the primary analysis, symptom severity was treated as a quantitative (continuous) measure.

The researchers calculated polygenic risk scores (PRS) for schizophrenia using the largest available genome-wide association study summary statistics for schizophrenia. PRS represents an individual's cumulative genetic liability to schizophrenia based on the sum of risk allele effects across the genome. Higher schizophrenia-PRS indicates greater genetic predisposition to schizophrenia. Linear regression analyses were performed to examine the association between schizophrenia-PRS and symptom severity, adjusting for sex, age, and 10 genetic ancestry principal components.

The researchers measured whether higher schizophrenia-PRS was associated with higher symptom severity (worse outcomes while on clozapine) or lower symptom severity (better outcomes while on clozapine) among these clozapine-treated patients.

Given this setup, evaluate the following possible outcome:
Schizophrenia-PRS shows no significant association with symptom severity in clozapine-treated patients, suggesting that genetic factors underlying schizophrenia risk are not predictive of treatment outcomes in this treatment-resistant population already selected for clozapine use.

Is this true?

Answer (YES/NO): NO